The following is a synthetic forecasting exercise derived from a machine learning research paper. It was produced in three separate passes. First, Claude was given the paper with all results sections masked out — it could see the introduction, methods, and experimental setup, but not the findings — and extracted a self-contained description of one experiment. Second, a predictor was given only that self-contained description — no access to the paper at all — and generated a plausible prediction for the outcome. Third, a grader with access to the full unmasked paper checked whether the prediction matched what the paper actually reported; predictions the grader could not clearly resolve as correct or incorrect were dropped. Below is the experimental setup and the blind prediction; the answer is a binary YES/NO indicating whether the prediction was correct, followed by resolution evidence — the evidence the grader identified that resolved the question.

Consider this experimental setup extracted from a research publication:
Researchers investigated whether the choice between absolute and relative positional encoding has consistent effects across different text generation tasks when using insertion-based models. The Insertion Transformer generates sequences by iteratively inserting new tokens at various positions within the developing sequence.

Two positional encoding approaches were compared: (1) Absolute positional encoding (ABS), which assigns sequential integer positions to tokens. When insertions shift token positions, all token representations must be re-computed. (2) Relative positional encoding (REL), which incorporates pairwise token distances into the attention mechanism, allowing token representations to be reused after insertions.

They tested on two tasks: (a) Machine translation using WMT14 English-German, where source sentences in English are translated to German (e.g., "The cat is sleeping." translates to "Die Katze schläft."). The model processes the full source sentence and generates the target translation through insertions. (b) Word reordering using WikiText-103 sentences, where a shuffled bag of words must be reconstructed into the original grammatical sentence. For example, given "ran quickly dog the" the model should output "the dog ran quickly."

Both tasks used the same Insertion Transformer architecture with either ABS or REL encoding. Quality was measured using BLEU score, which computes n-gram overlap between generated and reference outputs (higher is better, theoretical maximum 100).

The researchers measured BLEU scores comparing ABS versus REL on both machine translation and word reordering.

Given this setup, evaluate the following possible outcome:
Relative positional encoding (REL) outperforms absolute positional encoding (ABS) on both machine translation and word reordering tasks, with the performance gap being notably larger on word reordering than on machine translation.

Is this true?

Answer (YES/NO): NO